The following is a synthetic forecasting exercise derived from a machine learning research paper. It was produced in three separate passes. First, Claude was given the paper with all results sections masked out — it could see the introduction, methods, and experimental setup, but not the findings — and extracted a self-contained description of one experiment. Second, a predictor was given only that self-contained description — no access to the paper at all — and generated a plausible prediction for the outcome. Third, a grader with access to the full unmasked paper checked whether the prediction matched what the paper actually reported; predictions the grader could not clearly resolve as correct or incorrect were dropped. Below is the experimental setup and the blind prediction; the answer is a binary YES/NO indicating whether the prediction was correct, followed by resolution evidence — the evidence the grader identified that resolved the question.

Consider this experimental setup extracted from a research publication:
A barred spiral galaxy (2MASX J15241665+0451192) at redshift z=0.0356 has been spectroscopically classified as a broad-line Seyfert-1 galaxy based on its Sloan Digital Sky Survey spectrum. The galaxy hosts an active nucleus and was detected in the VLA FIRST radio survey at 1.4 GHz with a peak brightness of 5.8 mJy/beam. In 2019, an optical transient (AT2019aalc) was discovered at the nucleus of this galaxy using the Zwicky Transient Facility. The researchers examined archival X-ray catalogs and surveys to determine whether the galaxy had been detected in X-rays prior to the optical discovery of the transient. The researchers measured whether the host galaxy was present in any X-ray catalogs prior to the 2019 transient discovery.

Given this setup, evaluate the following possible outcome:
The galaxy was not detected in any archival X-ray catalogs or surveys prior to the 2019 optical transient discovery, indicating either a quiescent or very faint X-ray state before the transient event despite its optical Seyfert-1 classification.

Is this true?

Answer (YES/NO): YES